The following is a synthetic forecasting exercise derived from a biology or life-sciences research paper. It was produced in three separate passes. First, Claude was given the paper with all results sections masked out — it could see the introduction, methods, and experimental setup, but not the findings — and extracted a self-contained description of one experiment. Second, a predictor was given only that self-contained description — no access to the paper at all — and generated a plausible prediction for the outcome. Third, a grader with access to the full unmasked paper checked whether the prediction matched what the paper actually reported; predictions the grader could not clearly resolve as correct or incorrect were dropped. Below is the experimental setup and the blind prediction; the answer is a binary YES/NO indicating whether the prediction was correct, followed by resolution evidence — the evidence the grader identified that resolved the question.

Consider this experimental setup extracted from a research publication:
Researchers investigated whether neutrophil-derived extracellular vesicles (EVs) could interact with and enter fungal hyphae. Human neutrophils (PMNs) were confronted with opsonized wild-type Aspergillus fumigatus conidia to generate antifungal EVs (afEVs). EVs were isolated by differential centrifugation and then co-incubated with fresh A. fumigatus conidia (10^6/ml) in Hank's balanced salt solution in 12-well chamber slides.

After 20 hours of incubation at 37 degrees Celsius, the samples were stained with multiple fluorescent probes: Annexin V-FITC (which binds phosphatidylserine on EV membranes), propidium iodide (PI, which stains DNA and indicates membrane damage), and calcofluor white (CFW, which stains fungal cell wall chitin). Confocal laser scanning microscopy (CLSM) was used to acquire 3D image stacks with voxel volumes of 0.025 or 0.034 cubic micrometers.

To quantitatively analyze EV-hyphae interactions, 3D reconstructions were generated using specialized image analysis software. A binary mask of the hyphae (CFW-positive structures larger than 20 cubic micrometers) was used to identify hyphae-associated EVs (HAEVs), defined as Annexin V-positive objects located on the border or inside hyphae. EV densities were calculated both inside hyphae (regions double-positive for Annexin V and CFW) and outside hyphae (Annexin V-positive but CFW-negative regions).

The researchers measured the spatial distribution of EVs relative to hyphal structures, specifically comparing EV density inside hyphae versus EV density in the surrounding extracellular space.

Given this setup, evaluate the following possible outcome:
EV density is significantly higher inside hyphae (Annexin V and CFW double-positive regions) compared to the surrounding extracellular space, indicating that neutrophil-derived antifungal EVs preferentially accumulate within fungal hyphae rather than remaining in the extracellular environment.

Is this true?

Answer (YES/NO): YES